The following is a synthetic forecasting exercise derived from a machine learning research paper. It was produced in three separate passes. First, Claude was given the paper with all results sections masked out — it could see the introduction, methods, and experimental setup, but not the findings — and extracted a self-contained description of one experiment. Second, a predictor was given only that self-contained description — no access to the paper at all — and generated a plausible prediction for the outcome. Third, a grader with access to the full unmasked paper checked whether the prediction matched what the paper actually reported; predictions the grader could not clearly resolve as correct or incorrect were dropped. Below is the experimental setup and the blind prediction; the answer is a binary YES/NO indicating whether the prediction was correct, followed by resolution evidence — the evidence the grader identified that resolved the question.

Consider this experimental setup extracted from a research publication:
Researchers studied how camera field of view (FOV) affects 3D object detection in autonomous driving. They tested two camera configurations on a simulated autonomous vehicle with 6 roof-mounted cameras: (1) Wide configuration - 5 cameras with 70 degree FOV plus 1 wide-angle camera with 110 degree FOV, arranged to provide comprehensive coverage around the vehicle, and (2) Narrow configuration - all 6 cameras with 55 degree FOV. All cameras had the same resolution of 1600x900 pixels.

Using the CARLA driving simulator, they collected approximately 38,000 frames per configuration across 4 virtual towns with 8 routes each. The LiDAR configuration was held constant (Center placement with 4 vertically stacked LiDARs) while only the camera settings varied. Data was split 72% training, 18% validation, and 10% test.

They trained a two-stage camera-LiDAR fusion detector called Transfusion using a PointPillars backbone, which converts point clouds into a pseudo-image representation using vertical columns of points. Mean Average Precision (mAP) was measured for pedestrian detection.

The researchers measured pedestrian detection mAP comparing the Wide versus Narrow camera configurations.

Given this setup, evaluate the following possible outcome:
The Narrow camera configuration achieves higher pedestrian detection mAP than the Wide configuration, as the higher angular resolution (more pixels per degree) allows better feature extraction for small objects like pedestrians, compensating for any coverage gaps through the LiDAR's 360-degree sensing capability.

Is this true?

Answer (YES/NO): NO